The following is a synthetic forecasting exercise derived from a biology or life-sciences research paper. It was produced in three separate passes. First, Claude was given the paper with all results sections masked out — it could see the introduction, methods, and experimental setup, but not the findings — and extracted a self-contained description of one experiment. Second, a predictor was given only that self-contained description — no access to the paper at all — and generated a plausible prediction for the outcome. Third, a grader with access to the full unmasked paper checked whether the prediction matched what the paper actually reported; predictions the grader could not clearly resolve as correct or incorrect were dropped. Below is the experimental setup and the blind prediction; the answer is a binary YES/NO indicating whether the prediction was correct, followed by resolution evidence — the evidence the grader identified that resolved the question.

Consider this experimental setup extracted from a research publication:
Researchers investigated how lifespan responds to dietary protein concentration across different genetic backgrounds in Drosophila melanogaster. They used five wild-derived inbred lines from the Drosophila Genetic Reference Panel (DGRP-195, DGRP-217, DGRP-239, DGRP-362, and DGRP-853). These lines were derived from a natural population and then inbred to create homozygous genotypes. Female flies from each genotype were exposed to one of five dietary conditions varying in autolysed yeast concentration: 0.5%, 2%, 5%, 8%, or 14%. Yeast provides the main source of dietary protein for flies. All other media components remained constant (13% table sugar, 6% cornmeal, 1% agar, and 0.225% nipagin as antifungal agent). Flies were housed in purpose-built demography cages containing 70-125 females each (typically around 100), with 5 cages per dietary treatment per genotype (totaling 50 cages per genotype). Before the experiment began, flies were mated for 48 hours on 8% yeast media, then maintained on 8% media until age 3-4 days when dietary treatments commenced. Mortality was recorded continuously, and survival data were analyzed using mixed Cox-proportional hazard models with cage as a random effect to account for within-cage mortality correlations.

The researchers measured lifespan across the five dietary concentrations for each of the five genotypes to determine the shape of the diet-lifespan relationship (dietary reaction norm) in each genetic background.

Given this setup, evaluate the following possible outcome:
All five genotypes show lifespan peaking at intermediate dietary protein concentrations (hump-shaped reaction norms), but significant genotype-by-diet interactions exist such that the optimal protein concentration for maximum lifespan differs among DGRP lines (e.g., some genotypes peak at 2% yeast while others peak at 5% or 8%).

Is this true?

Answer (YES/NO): YES